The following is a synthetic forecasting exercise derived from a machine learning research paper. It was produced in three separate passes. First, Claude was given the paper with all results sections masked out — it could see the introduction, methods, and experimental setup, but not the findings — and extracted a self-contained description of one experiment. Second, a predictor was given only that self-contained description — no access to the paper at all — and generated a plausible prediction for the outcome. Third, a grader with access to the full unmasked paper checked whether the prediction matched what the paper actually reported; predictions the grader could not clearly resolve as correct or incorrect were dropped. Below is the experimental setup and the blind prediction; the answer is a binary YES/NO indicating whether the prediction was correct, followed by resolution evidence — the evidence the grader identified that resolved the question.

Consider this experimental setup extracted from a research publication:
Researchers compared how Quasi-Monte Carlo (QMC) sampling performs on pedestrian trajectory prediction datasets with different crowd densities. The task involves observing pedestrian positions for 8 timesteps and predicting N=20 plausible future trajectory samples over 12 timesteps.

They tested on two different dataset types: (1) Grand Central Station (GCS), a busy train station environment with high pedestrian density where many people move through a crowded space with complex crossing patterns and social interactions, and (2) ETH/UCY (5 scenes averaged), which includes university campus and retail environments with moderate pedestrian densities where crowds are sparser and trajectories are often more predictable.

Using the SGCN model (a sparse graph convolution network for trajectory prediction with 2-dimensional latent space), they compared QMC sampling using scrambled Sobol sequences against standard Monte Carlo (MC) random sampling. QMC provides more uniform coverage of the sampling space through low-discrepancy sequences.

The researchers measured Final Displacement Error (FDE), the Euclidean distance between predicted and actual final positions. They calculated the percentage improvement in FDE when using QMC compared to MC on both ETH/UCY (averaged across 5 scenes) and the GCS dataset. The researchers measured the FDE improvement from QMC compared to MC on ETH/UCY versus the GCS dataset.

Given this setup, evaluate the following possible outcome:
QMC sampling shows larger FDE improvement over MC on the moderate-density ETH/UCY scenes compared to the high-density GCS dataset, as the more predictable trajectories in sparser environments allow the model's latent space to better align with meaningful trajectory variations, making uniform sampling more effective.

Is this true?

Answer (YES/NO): YES